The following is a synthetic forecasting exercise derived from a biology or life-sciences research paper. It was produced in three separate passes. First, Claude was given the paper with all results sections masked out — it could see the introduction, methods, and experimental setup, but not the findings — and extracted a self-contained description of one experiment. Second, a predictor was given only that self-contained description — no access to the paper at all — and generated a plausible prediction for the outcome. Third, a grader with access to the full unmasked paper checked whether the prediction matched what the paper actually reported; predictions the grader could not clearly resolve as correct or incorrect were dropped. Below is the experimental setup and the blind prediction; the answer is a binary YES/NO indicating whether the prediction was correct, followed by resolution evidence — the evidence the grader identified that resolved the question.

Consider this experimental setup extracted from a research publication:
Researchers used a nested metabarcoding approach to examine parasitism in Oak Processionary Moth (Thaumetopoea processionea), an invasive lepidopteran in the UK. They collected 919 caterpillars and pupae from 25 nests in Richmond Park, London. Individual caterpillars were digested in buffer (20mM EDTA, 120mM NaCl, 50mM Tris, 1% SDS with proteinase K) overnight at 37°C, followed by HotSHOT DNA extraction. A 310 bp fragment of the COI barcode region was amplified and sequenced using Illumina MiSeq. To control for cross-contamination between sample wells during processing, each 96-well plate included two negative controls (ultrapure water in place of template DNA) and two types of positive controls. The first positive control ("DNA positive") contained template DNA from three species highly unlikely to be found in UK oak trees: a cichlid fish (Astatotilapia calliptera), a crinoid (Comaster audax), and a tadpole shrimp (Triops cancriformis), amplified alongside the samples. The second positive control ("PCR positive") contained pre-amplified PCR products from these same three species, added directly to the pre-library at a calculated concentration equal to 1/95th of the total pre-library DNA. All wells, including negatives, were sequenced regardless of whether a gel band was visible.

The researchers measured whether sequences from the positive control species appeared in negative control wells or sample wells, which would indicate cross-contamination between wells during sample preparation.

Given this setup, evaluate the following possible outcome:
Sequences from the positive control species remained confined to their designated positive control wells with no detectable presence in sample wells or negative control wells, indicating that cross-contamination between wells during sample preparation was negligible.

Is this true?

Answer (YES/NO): NO